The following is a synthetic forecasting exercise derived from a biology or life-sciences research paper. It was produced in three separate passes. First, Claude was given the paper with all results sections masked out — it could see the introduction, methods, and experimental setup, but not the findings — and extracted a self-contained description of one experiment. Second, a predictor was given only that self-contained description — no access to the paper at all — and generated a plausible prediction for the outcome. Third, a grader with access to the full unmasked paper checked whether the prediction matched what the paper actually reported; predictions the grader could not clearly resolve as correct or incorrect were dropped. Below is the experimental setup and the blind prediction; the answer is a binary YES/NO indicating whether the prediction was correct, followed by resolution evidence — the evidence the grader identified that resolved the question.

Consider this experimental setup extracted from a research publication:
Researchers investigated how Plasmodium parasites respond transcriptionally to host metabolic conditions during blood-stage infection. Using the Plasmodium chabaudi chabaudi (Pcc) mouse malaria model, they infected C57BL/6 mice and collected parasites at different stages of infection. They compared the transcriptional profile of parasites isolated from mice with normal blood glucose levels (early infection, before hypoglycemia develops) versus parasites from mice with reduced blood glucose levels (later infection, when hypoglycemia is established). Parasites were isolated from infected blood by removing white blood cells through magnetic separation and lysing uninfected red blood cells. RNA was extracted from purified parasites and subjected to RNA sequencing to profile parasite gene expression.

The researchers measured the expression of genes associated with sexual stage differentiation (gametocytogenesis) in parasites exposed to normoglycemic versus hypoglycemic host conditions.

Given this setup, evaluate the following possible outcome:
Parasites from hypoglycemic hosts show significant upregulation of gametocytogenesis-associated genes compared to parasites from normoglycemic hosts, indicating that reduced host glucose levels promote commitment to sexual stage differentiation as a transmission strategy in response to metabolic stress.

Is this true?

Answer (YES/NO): YES